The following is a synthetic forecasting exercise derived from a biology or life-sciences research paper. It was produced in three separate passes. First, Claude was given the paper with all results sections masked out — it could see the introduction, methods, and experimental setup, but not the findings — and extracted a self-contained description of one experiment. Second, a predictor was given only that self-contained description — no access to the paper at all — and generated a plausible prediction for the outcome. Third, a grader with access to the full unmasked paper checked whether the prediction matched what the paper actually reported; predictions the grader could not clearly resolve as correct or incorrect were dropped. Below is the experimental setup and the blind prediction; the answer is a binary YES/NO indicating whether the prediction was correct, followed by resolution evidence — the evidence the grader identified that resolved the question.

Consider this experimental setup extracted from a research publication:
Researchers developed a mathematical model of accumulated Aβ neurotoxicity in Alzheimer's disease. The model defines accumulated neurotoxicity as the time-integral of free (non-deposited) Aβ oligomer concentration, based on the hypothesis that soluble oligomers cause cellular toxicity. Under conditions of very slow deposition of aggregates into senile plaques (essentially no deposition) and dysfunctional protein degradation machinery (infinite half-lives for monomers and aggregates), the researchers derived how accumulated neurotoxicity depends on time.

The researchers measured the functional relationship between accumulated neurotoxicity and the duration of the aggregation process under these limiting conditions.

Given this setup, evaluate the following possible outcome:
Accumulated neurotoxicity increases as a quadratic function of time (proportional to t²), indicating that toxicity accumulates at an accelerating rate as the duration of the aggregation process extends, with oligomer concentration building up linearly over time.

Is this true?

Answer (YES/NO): YES